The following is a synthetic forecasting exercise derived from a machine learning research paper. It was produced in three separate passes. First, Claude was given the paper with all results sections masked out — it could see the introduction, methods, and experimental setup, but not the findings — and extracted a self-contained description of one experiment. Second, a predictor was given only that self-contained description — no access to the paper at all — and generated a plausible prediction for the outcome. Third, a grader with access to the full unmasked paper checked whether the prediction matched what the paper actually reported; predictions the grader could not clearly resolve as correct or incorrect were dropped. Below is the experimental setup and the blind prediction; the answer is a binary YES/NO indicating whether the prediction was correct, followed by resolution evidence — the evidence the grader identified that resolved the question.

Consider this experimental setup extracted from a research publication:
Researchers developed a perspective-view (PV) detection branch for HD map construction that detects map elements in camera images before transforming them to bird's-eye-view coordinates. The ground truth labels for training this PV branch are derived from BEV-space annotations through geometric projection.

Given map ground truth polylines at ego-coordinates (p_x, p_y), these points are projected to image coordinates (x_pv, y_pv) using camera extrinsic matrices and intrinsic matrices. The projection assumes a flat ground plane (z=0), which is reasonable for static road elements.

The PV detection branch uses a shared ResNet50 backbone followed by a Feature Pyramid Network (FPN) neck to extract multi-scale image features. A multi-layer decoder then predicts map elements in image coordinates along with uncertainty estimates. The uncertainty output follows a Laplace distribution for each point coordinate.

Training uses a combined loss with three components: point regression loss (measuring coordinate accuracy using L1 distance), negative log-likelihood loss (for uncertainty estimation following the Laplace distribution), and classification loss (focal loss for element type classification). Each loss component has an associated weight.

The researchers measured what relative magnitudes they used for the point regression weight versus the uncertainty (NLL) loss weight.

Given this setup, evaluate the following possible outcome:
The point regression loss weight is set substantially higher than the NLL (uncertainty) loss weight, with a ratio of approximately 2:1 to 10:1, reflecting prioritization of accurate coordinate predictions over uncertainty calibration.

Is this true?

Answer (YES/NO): NO